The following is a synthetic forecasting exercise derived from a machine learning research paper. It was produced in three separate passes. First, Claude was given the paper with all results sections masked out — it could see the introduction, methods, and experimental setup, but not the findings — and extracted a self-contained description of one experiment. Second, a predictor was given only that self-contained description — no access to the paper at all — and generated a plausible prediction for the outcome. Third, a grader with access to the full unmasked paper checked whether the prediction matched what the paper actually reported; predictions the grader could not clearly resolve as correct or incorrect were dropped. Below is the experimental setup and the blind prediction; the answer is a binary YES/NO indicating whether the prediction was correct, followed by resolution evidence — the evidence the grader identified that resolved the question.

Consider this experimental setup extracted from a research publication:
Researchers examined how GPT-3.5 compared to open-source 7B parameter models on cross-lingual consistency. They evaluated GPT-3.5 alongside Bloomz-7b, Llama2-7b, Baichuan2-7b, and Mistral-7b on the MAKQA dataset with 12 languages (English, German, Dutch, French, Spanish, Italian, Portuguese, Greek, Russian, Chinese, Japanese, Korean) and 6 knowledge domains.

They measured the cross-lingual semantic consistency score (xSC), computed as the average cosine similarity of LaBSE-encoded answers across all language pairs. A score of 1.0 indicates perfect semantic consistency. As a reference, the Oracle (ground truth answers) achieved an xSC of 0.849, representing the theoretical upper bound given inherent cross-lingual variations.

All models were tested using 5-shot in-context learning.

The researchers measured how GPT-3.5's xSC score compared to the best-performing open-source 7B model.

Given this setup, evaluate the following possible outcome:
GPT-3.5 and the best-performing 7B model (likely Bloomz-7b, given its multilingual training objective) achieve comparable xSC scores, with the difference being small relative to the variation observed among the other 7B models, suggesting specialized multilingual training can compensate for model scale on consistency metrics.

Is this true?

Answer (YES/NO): NO